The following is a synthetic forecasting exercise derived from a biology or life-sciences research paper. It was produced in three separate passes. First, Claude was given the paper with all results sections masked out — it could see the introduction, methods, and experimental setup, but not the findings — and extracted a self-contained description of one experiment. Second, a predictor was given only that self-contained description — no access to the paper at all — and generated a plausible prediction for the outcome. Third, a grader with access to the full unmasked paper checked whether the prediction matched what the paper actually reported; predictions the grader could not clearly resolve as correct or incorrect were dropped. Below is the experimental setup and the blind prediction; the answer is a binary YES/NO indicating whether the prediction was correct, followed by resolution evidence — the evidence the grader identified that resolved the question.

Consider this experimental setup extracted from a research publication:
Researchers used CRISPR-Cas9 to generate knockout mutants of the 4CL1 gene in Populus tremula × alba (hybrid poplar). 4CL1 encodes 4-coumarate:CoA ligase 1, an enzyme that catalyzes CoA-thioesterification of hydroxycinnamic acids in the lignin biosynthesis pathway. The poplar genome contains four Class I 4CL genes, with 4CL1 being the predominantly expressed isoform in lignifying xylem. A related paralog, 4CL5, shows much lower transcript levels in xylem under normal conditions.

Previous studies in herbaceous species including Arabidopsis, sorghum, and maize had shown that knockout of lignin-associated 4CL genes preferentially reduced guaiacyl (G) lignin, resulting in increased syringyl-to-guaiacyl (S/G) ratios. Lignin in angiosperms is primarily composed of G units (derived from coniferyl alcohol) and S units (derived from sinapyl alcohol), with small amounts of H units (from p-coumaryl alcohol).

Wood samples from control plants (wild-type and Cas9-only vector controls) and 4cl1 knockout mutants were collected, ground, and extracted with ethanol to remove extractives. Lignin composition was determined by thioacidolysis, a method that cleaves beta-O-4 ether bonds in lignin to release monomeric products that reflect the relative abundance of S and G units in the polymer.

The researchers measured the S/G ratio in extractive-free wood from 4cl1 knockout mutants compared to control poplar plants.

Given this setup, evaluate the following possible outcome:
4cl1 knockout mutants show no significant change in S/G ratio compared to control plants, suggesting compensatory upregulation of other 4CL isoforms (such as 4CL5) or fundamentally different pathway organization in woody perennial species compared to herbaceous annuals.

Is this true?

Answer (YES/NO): NO